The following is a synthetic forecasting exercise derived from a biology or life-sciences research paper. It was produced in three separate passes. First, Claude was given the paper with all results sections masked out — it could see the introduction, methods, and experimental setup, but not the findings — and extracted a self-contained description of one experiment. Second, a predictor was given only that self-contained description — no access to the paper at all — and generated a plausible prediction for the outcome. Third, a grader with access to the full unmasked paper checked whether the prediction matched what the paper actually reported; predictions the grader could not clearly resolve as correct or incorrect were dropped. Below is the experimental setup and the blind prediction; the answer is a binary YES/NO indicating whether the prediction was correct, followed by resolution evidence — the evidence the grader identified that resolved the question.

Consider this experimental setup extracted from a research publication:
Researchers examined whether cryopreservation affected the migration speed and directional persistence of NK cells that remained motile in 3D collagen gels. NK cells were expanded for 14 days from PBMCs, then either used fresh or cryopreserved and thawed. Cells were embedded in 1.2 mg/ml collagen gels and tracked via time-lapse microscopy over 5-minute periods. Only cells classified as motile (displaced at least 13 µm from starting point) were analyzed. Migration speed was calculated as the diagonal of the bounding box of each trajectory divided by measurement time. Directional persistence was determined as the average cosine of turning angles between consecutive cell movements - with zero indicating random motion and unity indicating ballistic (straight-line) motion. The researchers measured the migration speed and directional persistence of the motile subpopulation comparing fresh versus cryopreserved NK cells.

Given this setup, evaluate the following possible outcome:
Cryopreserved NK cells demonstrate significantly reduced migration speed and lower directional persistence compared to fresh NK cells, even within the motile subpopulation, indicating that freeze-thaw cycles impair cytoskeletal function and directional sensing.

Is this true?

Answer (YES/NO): NO